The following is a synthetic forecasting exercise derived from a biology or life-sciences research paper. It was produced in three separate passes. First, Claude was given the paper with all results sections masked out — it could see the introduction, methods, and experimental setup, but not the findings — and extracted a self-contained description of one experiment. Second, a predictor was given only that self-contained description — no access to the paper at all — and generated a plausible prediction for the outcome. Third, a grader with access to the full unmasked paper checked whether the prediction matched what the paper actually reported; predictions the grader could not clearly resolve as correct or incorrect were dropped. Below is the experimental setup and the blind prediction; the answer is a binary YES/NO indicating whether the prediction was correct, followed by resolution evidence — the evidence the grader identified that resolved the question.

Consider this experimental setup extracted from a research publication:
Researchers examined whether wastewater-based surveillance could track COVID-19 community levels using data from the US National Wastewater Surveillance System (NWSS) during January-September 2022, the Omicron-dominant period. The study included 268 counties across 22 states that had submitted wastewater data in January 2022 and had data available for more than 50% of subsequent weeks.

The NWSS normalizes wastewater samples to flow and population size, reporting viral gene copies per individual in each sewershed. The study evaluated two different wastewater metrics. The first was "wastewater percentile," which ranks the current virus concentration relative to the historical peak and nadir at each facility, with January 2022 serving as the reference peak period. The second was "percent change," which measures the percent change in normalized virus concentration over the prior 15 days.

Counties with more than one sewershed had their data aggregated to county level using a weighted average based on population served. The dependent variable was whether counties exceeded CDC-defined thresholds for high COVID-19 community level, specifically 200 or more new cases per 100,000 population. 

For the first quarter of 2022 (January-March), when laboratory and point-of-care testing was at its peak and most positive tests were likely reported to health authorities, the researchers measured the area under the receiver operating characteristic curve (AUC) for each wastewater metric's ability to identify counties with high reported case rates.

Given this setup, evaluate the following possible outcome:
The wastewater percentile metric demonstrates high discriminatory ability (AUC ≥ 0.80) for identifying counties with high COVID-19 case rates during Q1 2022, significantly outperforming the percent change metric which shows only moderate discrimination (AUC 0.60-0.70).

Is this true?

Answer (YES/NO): NO